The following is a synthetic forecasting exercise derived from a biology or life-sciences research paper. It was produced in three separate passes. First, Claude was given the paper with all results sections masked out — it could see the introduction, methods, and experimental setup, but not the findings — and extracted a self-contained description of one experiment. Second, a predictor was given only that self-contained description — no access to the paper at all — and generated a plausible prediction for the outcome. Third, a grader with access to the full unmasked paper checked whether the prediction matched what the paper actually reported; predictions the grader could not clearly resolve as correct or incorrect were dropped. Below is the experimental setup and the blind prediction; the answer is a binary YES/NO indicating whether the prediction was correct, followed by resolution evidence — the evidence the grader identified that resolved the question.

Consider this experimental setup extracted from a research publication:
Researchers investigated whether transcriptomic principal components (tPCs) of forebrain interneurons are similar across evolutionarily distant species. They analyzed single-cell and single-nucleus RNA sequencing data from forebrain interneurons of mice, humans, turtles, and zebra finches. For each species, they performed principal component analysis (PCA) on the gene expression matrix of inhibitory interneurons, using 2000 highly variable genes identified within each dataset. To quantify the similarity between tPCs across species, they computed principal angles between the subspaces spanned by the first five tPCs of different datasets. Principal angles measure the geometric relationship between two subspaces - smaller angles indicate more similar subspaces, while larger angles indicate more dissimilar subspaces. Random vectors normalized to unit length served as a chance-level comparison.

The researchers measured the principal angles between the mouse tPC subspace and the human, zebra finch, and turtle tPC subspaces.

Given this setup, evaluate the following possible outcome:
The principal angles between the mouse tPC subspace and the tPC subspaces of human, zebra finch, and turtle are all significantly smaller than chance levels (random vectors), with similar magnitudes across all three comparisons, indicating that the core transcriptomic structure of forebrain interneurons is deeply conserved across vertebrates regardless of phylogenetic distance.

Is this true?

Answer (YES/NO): NO